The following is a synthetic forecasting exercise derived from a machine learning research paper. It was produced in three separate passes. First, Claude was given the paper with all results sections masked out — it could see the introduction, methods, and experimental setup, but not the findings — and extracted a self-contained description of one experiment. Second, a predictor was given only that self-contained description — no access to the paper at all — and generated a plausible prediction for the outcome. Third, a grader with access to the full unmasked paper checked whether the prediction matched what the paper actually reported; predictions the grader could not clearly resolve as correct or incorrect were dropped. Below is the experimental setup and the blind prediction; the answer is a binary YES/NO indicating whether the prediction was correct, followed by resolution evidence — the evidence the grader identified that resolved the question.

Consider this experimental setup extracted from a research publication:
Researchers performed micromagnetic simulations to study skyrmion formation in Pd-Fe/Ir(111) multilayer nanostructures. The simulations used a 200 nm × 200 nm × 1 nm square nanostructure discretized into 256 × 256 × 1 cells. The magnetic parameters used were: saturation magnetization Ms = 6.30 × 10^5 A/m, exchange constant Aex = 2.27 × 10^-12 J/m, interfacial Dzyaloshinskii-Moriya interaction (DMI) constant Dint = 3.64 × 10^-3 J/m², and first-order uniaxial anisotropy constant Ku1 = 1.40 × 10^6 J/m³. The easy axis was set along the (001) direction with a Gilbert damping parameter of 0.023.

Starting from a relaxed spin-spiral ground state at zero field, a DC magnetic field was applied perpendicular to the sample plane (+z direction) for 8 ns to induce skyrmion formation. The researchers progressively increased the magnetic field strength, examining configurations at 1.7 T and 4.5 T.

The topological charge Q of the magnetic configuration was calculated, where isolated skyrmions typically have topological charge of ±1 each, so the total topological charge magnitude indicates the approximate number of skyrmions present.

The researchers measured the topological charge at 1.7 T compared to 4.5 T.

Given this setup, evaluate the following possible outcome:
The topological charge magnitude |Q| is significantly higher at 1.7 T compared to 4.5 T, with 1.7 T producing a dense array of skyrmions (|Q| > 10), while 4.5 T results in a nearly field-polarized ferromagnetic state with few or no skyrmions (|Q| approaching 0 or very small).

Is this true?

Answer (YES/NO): NO